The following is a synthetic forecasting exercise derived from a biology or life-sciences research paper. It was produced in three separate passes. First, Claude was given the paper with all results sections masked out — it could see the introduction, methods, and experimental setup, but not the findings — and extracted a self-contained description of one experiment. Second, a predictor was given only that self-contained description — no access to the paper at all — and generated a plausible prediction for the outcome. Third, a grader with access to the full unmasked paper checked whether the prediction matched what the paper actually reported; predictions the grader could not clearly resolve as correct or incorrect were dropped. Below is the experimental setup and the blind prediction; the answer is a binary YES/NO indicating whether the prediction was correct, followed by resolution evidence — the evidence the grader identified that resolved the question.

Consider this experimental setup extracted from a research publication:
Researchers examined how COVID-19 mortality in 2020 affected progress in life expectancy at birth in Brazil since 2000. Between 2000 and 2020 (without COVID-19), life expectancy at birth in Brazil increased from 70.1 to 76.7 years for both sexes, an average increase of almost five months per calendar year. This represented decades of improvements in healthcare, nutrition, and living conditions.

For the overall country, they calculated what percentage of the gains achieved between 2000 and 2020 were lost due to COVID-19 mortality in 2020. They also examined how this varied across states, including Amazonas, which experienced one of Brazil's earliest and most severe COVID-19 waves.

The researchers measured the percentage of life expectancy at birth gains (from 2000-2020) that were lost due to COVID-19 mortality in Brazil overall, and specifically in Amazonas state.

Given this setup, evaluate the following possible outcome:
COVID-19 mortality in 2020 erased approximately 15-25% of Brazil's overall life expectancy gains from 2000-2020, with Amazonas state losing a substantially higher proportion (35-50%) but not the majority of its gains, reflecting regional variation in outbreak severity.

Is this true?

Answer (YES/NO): NO